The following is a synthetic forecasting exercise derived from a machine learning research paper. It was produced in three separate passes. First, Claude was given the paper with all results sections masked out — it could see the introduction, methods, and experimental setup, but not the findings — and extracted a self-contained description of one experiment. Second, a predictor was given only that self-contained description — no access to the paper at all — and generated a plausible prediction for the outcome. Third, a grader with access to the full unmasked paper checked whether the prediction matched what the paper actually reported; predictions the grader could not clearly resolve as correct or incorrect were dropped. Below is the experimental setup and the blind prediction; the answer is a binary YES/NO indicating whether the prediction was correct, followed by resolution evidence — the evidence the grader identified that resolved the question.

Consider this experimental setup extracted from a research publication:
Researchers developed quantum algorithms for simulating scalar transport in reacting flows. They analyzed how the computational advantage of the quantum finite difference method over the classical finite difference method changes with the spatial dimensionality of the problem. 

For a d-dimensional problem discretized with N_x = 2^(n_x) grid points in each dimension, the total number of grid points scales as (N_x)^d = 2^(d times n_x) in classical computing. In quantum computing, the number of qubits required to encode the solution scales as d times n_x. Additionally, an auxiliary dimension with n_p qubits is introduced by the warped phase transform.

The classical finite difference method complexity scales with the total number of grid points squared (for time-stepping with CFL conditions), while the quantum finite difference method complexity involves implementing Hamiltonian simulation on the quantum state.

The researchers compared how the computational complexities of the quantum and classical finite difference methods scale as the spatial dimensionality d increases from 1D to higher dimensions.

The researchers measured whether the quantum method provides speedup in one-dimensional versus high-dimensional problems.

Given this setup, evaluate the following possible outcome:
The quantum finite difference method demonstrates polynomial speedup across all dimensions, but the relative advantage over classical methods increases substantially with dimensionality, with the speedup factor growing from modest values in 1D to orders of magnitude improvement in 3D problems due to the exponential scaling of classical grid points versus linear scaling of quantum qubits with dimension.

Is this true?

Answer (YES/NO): NO